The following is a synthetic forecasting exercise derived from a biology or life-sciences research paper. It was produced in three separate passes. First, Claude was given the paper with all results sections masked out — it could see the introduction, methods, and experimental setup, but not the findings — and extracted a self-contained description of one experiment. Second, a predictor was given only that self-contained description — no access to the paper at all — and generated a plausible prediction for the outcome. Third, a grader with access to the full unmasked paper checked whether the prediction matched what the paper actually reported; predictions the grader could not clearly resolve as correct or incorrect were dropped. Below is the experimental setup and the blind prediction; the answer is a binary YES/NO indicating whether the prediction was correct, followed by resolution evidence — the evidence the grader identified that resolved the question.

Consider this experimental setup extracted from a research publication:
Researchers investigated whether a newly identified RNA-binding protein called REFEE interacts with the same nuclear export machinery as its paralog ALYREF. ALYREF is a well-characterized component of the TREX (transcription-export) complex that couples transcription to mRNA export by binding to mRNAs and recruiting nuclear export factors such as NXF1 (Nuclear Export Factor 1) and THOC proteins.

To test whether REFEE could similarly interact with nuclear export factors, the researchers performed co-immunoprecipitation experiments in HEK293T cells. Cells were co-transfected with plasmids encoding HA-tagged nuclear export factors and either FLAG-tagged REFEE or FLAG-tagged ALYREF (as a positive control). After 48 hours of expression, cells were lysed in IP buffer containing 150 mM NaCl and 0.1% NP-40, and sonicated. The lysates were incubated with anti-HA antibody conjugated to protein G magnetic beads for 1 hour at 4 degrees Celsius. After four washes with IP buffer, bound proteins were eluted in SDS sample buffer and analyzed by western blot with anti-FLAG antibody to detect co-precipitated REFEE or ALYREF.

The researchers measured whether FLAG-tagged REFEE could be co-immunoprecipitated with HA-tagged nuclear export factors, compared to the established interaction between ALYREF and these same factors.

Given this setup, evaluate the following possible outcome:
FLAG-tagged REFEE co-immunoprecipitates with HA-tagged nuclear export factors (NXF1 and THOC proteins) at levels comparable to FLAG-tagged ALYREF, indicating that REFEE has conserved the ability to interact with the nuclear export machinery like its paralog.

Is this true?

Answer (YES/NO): NO